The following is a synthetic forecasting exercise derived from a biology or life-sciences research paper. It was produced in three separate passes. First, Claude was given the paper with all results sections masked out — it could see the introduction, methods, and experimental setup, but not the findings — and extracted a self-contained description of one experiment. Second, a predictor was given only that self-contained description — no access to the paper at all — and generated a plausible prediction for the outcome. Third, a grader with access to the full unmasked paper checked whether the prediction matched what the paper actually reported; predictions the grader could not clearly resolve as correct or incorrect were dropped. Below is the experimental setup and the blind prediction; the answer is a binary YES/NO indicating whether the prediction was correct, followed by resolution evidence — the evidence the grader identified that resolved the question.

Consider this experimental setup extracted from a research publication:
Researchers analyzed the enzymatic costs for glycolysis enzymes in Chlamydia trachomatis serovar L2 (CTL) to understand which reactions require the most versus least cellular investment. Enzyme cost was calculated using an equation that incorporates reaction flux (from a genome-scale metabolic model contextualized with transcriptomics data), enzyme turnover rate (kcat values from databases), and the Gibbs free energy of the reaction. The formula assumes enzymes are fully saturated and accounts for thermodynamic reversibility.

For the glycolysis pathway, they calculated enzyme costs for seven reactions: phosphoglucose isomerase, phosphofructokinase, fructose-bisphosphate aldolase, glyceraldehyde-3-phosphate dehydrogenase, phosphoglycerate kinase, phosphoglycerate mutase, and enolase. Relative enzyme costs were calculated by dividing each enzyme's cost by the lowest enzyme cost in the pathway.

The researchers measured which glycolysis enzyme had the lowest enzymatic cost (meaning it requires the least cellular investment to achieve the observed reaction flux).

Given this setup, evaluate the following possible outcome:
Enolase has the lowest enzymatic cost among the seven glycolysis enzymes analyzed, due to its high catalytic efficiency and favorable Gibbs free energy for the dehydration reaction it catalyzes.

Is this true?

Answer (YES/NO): NO